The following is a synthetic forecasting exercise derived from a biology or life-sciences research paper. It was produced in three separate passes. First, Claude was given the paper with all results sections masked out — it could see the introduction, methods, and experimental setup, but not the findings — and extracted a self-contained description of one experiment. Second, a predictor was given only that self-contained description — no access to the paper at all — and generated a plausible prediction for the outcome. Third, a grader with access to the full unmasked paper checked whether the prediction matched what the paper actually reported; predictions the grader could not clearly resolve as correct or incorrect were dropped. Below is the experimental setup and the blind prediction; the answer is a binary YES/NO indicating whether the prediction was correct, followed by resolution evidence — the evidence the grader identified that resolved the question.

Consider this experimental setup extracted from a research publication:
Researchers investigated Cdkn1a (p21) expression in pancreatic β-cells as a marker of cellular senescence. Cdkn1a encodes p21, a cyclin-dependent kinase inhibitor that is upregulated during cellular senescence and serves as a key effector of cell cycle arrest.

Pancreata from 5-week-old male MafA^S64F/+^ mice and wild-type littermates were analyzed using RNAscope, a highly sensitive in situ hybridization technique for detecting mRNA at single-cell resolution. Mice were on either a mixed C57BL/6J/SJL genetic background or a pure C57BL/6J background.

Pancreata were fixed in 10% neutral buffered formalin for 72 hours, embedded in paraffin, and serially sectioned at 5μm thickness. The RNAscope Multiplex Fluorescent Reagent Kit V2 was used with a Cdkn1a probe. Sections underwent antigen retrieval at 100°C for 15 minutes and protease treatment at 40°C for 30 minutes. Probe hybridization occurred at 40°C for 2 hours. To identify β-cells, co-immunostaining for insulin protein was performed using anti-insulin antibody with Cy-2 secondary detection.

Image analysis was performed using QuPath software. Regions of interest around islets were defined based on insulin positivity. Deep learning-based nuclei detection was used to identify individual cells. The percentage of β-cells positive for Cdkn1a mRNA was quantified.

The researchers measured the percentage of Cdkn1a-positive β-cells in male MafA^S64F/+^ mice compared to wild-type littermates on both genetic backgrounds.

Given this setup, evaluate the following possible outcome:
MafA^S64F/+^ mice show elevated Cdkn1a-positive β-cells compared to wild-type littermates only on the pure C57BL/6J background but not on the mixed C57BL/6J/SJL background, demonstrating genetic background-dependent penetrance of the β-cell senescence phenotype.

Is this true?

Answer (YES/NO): NO